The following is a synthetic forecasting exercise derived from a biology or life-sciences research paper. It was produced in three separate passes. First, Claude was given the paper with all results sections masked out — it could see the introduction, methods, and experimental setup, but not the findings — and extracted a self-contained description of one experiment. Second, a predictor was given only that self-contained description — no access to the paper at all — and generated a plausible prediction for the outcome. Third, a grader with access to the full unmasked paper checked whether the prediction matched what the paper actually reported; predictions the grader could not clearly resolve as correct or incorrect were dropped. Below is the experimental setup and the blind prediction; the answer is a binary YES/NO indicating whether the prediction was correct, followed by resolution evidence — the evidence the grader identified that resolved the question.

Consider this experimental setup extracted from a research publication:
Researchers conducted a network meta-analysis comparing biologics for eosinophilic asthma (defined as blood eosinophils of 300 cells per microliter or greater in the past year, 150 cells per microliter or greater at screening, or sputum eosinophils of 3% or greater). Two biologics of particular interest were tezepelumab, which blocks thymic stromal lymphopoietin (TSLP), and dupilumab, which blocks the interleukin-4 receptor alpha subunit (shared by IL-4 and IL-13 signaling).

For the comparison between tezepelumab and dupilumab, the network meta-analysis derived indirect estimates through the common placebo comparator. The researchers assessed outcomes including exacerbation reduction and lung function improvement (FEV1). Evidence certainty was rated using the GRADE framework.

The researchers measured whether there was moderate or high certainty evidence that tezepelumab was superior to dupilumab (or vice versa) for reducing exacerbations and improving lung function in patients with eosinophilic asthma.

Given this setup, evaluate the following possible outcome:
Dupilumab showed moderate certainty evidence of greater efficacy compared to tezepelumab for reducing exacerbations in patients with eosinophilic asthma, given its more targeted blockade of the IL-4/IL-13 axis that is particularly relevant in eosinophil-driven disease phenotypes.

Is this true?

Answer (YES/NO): NO